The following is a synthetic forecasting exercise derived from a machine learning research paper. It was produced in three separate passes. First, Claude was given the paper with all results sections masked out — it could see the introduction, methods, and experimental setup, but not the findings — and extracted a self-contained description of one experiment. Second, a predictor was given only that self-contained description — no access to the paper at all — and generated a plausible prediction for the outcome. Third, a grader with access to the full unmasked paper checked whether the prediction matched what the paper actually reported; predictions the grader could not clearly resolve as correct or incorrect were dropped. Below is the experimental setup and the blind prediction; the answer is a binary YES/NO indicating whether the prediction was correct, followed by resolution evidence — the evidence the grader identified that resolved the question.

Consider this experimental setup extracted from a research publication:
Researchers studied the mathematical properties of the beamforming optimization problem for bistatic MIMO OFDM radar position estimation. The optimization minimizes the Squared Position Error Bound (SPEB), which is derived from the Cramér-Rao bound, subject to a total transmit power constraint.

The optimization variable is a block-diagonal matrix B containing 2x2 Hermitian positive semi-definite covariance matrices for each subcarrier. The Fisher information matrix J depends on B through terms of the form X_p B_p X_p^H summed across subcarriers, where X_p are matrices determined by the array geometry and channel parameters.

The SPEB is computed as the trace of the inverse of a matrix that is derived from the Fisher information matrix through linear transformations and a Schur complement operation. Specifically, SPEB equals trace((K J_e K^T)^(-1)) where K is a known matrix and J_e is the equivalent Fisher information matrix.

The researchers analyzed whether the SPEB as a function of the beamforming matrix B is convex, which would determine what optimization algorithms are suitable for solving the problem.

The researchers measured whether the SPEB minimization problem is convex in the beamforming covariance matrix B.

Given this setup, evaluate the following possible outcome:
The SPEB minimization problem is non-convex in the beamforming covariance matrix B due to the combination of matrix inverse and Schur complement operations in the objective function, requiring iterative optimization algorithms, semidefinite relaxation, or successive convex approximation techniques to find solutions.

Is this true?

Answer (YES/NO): NO